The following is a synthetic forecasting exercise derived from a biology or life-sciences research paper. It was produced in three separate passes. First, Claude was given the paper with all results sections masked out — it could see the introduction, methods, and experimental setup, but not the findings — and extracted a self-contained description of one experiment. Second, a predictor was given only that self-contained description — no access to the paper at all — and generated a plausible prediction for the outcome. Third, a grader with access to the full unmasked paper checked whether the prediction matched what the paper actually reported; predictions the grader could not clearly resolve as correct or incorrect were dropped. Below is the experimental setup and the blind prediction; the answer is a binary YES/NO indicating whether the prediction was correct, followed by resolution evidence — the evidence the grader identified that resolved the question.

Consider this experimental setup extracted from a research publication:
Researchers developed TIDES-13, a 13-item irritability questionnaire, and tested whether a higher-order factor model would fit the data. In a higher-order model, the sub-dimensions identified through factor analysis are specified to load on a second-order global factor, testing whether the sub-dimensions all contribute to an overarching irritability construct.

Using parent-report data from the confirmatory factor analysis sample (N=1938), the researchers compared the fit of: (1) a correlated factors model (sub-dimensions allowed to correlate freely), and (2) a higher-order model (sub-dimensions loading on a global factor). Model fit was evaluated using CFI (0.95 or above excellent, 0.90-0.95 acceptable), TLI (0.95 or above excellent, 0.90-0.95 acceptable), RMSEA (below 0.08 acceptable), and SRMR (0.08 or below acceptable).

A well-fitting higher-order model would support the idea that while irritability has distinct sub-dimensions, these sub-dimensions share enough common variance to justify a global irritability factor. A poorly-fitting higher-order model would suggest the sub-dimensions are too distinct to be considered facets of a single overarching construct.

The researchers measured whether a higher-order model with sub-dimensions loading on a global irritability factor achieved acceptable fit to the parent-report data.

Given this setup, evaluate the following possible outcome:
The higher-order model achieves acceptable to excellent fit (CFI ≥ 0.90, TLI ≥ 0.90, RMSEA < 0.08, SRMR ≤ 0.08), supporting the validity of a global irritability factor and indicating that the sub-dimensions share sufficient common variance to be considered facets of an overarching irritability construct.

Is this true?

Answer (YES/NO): YES